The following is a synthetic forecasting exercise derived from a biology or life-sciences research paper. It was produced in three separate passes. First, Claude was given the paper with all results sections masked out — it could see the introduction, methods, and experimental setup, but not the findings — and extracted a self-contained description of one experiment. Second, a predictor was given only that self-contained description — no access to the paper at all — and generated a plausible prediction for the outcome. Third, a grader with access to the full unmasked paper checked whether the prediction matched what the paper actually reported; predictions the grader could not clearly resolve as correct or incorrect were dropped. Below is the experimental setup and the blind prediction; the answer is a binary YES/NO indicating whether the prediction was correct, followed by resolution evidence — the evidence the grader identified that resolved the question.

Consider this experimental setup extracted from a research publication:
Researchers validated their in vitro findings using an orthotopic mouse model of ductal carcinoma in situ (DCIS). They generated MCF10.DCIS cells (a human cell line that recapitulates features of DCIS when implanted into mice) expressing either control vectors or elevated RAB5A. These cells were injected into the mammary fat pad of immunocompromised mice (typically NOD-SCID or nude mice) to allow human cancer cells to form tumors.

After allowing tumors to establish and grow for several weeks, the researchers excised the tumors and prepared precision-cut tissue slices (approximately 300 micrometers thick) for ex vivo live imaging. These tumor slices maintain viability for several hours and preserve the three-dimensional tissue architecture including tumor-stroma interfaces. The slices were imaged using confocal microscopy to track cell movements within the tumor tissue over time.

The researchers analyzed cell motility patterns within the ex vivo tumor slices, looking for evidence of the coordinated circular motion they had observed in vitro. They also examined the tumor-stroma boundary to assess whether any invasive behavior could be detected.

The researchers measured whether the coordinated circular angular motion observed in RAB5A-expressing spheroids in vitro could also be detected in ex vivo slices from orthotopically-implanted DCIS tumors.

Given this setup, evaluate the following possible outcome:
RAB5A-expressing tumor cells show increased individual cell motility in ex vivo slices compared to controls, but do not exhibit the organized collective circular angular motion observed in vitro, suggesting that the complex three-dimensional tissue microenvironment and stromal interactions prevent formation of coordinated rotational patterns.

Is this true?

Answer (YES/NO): NO